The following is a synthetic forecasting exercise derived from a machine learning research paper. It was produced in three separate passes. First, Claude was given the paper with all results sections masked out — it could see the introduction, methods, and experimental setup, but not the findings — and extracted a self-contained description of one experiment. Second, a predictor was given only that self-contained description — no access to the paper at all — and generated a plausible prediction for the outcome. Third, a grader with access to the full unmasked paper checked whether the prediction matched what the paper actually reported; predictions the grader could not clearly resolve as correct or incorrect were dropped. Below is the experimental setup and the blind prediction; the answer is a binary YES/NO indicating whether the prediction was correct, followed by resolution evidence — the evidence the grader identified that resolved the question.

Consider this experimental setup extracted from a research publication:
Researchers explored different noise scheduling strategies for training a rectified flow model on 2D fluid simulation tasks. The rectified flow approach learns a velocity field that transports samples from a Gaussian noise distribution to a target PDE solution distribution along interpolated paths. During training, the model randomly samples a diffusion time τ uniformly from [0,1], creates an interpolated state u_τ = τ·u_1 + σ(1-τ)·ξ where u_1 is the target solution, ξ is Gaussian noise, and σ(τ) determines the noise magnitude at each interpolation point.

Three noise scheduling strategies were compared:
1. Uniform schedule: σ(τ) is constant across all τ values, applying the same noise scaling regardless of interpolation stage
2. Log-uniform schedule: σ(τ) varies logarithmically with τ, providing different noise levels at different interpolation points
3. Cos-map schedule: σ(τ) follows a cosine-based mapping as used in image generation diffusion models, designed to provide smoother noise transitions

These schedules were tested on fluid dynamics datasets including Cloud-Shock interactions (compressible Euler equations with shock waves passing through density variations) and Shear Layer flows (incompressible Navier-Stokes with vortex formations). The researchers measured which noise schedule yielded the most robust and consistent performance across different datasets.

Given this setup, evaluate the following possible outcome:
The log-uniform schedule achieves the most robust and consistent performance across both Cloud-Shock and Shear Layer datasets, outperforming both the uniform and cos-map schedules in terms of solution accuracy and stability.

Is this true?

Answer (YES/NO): NO